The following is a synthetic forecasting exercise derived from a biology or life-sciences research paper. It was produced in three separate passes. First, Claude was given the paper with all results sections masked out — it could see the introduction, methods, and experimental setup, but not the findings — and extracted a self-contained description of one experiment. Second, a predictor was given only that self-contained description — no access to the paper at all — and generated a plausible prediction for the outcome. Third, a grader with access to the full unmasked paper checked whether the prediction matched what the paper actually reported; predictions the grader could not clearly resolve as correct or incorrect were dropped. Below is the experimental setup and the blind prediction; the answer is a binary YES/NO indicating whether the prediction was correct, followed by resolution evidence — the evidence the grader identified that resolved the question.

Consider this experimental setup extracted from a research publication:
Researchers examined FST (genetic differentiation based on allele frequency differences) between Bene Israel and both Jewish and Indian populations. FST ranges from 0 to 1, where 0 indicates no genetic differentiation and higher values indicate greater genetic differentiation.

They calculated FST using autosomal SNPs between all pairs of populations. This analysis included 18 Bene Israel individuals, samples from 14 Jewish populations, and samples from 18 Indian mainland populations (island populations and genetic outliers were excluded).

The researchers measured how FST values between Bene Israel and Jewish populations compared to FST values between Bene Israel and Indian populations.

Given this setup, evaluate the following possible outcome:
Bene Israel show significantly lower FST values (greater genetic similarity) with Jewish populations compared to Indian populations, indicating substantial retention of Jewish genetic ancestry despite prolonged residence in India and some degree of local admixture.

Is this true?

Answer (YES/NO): NO